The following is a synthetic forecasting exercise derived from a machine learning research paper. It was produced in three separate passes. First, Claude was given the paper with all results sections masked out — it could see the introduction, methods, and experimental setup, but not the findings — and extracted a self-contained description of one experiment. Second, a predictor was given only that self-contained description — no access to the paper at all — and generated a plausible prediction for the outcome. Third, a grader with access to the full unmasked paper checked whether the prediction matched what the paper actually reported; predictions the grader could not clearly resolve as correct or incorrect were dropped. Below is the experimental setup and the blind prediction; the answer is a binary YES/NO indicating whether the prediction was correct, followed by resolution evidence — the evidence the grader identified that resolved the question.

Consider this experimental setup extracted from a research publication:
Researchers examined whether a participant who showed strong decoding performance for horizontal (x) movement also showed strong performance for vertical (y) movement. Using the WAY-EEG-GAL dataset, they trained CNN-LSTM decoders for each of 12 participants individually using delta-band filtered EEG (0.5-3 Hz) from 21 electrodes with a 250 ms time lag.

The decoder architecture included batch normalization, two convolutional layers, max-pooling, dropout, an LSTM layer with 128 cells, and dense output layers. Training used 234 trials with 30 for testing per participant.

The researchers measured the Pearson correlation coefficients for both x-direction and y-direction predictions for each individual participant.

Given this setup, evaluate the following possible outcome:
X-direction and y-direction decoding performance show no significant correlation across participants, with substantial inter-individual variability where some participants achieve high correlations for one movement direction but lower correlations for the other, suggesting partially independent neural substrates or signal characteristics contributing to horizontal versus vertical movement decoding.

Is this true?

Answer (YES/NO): NO